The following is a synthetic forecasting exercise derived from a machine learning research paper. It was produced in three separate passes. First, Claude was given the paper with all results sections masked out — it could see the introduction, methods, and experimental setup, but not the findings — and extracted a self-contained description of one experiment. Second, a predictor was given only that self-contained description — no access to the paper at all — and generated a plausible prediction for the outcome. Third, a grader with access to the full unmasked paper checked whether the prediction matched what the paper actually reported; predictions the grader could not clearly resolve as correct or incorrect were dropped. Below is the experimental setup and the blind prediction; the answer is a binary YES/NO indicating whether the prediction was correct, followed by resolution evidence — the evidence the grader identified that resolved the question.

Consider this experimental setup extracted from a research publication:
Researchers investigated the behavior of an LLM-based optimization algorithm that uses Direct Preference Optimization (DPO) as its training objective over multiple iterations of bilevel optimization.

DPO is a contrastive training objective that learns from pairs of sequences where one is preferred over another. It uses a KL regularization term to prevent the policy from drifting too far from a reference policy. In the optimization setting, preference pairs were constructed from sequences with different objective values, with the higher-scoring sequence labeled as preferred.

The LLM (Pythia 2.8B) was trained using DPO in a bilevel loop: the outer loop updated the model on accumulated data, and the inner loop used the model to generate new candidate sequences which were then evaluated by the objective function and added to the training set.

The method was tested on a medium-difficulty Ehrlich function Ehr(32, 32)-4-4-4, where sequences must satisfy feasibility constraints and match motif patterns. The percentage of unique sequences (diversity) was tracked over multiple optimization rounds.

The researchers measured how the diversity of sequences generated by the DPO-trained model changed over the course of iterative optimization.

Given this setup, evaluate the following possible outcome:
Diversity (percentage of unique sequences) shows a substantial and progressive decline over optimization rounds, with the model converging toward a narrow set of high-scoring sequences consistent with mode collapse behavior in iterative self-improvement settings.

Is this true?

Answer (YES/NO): NO